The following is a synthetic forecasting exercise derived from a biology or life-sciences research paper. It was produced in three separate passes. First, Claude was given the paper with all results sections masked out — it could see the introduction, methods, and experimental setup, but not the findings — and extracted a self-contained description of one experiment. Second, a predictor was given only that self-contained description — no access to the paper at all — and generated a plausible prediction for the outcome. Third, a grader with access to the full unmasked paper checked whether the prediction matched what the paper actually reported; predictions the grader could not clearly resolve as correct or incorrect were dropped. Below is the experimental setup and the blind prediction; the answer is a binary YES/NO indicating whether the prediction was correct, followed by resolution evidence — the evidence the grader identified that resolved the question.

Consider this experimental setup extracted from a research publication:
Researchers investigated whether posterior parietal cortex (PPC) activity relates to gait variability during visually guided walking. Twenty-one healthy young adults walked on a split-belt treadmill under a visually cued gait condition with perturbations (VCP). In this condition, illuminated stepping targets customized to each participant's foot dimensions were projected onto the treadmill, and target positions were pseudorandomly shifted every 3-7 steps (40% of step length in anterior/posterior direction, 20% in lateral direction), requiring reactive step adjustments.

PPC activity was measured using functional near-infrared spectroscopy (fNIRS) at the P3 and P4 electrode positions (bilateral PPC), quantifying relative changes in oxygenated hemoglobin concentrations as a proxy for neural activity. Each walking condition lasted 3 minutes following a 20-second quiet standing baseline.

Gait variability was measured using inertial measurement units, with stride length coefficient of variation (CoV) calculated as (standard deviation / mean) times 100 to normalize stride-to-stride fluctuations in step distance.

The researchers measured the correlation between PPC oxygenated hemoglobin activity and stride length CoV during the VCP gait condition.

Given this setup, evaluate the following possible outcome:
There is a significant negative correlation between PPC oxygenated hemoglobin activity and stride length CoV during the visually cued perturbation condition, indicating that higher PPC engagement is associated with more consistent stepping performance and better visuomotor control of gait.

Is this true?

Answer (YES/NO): NO